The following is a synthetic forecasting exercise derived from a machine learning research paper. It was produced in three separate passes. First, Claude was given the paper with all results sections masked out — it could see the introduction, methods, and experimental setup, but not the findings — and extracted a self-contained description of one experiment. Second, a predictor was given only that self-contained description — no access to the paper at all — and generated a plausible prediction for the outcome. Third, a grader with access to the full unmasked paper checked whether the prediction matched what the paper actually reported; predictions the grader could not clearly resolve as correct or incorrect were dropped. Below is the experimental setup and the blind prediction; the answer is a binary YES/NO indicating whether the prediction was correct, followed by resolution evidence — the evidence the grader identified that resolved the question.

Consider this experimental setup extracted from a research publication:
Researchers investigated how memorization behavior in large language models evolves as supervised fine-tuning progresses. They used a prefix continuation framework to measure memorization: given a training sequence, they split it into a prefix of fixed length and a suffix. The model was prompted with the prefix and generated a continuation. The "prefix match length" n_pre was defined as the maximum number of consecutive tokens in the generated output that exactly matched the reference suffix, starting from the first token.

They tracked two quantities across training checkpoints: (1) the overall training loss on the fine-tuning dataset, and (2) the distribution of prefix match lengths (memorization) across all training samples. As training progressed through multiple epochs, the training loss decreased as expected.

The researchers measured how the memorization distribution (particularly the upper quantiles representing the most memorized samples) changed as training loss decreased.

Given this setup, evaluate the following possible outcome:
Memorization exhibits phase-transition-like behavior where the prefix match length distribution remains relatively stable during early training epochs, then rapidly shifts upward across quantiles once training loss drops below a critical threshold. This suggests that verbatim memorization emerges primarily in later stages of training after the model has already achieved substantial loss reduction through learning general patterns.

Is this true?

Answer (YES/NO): NO